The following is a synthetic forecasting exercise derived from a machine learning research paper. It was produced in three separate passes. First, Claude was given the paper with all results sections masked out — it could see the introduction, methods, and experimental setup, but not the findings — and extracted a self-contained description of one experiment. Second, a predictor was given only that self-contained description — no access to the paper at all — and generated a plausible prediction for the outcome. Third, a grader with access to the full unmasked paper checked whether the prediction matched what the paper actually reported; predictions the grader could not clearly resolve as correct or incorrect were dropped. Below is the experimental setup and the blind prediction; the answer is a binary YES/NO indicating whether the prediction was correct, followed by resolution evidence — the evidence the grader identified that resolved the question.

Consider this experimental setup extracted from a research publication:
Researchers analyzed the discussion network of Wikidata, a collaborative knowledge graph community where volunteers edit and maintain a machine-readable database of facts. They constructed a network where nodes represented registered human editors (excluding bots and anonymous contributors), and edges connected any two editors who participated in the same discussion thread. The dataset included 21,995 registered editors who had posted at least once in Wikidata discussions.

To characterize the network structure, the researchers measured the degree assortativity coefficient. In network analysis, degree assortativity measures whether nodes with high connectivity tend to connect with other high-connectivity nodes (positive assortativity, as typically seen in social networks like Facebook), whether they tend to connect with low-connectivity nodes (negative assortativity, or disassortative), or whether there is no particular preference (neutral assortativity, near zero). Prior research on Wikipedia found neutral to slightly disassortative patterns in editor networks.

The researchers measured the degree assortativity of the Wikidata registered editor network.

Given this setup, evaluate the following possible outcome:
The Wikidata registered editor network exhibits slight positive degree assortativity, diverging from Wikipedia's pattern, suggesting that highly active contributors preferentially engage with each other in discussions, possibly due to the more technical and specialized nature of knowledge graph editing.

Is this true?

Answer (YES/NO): NO